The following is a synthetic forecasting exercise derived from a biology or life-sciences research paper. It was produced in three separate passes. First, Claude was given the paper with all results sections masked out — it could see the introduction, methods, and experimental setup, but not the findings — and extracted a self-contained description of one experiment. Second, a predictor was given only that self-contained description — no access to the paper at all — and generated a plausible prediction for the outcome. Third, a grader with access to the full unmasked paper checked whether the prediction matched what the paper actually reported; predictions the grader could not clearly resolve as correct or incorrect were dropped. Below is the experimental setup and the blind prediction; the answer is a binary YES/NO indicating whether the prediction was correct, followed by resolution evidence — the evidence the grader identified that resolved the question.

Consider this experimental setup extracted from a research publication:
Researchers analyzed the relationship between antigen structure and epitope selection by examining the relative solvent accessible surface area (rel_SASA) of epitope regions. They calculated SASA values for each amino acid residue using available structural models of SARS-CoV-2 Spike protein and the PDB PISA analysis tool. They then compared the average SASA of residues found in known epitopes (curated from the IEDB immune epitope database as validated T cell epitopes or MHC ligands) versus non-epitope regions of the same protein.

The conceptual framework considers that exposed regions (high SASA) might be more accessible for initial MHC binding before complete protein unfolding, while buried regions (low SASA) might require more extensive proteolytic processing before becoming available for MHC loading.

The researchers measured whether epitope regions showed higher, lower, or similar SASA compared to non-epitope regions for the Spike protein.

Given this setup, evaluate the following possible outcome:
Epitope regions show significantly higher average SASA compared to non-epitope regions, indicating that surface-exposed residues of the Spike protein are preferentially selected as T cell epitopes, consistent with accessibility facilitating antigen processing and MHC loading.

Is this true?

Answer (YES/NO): NO